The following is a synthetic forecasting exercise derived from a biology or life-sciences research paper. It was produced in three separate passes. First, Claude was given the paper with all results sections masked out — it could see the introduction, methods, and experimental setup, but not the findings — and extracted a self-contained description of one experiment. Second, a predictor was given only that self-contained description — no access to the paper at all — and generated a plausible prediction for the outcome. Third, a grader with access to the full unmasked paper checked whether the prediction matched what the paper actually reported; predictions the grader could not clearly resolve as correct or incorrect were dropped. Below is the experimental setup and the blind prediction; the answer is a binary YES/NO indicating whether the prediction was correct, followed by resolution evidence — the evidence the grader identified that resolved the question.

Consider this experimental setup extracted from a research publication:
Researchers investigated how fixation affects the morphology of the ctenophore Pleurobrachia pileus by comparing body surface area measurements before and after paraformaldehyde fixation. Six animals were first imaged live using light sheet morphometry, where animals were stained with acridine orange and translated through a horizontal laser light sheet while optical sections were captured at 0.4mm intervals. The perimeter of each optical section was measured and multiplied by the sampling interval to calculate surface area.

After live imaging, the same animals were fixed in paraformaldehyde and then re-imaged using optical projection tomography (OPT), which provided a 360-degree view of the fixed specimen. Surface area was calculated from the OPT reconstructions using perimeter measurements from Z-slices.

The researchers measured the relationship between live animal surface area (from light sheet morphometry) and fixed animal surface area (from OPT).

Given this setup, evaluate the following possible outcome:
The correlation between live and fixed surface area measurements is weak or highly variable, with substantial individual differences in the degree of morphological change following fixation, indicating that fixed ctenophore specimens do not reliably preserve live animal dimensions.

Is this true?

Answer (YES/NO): NO